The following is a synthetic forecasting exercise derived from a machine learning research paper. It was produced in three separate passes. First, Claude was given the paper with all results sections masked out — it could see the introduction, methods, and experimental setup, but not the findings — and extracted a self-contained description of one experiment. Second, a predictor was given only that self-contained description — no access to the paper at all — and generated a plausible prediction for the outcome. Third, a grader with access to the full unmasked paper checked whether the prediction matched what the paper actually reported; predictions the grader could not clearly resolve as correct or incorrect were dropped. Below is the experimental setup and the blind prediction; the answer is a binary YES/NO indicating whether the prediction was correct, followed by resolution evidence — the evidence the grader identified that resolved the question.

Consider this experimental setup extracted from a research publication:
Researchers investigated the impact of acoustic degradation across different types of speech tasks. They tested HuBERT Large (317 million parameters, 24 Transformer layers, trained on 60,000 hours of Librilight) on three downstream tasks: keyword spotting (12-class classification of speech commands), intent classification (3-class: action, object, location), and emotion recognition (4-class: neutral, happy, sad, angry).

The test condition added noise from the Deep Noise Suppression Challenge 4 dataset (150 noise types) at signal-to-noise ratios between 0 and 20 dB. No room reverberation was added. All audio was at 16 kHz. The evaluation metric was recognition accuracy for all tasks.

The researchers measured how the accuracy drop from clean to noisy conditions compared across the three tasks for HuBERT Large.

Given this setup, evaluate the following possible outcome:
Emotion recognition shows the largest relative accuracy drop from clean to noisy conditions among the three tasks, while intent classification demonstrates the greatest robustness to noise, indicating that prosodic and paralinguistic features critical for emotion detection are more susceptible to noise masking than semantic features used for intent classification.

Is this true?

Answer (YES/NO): NO